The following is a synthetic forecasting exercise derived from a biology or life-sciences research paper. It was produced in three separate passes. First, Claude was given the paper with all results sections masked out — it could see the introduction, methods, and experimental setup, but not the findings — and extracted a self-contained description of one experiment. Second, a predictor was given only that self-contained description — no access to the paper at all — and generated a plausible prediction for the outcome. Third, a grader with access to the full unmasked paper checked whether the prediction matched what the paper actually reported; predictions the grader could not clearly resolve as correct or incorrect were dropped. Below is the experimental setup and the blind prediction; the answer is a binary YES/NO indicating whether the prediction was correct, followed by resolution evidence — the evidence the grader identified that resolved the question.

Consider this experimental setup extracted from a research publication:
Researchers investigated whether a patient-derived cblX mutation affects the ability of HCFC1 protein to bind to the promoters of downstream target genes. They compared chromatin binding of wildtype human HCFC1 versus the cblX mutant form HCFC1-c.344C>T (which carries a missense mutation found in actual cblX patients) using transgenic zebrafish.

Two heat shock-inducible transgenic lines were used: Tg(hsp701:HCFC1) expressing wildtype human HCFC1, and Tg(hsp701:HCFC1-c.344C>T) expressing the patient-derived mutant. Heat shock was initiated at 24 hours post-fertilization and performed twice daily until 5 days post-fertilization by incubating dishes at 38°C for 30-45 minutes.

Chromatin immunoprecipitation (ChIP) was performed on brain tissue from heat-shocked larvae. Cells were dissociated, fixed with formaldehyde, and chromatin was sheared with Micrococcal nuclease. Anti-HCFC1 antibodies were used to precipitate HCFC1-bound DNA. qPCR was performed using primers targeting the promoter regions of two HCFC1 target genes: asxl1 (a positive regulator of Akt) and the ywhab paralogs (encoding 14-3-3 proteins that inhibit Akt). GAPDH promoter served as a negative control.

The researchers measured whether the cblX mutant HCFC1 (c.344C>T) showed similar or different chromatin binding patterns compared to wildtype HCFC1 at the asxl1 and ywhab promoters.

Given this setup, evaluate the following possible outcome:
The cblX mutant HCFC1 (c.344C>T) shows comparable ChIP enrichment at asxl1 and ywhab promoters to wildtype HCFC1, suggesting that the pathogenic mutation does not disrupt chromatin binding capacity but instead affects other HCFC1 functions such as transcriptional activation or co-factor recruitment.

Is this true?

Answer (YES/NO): NO